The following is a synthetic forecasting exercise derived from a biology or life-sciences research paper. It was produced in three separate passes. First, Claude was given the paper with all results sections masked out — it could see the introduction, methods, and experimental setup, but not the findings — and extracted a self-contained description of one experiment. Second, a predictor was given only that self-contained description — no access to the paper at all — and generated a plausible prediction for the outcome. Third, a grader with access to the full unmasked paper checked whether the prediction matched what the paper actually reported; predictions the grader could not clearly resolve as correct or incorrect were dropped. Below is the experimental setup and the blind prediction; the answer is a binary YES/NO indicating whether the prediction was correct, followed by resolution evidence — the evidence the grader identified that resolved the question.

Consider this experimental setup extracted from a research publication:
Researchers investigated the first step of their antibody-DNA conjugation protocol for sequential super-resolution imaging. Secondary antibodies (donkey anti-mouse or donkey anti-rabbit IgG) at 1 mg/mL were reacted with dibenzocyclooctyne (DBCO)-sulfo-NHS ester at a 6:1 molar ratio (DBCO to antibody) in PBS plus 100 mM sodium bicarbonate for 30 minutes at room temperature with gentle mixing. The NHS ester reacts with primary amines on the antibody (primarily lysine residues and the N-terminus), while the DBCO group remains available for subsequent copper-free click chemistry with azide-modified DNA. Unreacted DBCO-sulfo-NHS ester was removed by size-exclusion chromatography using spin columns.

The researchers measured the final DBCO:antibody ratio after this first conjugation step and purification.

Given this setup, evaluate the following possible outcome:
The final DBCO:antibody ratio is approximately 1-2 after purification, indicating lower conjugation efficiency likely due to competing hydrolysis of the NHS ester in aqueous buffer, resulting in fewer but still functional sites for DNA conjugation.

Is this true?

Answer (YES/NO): NO